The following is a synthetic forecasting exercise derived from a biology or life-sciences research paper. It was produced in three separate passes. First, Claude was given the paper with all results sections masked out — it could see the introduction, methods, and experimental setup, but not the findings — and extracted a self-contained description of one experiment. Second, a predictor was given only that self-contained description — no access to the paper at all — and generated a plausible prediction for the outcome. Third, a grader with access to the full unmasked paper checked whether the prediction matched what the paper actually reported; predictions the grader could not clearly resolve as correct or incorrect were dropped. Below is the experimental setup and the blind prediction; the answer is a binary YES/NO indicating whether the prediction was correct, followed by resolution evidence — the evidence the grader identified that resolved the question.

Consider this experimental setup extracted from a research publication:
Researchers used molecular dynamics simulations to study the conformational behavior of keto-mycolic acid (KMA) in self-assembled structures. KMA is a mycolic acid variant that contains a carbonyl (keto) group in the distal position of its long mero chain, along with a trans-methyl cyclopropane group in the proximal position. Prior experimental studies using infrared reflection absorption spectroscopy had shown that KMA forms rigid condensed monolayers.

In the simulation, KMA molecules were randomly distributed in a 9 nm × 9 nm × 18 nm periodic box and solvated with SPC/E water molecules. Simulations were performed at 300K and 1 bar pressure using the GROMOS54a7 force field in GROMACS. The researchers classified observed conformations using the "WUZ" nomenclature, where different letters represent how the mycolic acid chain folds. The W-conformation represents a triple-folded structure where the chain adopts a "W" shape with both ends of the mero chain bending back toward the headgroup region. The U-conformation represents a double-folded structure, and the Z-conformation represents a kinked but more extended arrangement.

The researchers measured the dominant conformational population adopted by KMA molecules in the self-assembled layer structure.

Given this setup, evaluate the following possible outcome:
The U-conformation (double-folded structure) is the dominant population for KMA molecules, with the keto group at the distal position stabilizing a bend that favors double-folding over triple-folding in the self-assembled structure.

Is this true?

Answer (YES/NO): NO